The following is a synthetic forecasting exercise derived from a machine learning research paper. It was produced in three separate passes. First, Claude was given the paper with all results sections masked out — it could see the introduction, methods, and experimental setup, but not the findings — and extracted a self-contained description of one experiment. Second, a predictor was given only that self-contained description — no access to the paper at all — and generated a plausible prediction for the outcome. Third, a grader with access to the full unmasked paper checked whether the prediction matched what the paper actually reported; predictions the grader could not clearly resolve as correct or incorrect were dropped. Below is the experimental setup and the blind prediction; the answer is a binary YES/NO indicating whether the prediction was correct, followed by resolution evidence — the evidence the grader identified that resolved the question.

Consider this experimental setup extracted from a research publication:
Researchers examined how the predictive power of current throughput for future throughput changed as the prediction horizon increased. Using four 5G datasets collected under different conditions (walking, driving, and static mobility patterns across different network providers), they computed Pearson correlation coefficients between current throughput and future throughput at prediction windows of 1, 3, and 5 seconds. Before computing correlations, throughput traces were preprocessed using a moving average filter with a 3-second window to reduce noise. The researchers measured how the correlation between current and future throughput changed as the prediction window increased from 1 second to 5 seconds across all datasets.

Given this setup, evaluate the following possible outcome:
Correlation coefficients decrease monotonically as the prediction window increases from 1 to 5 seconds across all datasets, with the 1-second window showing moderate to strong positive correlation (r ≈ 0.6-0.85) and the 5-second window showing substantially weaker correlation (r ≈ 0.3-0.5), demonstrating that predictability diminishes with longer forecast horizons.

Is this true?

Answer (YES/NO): NO